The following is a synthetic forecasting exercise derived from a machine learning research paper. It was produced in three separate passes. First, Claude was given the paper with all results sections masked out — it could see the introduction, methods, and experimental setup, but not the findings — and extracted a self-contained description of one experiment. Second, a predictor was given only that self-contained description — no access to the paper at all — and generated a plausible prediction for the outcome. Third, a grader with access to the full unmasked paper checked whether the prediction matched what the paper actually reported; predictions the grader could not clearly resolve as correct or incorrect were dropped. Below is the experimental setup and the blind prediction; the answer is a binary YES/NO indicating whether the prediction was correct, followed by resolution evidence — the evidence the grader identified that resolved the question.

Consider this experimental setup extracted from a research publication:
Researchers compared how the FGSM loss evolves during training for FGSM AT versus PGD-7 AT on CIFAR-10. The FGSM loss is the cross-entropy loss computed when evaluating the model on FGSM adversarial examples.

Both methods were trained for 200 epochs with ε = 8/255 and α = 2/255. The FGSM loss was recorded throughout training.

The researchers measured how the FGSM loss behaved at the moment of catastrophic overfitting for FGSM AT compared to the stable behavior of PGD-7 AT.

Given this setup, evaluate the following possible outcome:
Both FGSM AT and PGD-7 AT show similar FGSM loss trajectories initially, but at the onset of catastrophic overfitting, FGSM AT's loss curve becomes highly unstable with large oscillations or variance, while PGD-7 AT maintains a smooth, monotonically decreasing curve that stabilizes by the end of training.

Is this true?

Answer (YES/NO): NO